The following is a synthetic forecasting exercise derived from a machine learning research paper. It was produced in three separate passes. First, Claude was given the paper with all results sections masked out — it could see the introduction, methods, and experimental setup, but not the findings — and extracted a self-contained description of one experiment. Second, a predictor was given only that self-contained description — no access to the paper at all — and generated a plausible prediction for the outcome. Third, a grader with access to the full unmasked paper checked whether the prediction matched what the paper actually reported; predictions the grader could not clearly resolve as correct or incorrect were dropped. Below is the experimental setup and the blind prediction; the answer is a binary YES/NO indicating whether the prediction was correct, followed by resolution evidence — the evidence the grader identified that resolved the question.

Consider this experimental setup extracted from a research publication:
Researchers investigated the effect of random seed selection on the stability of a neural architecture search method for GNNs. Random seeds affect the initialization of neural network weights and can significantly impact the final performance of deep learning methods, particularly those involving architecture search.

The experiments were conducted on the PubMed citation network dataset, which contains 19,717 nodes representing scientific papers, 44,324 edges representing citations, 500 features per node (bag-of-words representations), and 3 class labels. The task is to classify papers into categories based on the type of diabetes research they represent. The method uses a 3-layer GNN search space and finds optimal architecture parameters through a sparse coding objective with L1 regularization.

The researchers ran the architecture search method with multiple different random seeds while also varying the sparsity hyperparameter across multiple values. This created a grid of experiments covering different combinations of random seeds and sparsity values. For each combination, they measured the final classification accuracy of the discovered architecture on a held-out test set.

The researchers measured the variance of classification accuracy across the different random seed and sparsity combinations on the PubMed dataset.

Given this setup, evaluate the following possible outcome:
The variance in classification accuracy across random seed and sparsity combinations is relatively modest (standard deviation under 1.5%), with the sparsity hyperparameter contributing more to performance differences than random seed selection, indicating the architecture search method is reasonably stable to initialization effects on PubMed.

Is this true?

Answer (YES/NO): NO